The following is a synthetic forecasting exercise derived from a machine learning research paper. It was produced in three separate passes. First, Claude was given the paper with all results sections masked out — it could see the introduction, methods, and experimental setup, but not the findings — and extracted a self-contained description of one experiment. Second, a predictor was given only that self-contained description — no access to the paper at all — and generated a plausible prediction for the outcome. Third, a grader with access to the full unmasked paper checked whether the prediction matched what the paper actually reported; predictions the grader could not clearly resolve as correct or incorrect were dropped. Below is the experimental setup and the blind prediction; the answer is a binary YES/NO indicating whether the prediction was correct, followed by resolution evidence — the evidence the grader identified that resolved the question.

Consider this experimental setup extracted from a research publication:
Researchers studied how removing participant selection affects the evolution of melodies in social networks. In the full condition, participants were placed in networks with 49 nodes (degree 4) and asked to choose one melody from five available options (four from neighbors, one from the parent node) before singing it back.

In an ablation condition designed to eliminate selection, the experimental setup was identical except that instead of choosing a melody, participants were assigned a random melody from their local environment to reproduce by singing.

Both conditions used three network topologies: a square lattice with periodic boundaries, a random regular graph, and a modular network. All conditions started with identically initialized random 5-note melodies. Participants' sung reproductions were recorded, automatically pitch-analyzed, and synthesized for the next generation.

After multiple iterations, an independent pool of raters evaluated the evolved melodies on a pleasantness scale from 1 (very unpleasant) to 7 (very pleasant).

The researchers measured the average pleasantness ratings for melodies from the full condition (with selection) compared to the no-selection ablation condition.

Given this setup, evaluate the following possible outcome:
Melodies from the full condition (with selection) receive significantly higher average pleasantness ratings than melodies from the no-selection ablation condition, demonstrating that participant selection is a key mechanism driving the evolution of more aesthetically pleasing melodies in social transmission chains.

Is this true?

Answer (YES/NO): YES